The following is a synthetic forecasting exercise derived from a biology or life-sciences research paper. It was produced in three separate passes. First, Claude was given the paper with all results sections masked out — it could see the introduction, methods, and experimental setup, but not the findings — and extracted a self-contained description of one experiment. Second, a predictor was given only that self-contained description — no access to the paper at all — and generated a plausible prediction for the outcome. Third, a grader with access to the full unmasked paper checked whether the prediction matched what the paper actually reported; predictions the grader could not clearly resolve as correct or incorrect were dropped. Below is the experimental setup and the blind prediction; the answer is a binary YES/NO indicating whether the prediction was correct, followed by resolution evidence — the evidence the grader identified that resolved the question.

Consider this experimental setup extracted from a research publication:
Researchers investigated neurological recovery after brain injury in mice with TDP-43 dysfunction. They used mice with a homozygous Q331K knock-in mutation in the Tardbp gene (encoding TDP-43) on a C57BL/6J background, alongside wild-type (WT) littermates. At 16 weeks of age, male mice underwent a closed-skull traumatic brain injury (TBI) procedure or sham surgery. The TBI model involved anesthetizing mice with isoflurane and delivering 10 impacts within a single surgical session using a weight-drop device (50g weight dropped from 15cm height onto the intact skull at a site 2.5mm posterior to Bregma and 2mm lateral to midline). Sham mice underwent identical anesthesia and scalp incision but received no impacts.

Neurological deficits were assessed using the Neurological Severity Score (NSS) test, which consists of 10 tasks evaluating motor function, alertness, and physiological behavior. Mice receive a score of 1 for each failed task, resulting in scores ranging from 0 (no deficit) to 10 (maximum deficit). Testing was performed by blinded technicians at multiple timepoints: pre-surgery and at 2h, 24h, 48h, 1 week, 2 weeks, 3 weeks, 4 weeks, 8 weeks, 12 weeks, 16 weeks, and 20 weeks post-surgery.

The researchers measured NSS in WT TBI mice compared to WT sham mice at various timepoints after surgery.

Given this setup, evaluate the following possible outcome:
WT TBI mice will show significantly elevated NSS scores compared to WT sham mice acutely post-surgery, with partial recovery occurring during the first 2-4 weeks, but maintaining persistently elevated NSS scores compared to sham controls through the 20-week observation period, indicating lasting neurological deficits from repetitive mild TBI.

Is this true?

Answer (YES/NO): NO